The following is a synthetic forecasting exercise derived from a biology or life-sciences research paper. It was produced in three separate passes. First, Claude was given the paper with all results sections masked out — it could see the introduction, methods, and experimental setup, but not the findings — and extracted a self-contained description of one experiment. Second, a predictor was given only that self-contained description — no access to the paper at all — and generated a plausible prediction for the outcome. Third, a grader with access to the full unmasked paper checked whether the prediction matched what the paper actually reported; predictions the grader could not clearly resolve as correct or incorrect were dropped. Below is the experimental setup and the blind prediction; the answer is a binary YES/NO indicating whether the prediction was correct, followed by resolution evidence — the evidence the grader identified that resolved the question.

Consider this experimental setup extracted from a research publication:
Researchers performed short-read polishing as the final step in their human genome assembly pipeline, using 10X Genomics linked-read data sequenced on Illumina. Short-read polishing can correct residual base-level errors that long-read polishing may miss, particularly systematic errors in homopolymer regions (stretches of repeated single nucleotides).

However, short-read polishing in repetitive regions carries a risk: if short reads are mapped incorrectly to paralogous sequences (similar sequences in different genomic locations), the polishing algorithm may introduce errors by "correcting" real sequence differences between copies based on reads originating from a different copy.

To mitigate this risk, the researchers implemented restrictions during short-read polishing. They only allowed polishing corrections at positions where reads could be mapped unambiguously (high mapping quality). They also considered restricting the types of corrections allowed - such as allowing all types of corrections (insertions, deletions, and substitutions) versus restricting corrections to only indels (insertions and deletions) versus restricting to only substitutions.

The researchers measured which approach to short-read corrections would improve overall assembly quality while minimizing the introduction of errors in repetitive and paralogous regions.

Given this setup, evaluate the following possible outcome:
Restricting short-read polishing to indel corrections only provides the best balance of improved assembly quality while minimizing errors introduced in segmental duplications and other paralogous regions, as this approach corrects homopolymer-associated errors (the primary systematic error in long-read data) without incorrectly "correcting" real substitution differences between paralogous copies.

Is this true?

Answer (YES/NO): YES